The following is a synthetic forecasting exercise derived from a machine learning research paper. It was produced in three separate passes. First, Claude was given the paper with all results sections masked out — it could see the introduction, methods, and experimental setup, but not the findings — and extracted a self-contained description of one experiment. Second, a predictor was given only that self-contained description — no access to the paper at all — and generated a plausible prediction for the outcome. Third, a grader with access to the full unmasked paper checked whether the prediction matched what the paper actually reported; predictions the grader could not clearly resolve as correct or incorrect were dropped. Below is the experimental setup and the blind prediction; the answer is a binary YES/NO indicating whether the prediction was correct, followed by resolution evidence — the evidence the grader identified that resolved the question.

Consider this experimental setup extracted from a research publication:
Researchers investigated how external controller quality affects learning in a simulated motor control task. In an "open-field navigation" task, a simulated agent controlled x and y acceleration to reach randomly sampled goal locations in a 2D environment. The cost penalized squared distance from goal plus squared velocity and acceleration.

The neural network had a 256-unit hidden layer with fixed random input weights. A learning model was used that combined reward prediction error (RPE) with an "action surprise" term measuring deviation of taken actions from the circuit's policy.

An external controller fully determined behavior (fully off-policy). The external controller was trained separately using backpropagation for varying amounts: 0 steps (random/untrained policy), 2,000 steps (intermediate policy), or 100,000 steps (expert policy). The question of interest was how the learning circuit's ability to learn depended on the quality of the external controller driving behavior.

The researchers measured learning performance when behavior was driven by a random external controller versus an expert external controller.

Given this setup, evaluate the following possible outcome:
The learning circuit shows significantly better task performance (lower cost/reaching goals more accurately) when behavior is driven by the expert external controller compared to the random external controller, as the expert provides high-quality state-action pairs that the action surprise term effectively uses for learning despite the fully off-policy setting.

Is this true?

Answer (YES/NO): NO